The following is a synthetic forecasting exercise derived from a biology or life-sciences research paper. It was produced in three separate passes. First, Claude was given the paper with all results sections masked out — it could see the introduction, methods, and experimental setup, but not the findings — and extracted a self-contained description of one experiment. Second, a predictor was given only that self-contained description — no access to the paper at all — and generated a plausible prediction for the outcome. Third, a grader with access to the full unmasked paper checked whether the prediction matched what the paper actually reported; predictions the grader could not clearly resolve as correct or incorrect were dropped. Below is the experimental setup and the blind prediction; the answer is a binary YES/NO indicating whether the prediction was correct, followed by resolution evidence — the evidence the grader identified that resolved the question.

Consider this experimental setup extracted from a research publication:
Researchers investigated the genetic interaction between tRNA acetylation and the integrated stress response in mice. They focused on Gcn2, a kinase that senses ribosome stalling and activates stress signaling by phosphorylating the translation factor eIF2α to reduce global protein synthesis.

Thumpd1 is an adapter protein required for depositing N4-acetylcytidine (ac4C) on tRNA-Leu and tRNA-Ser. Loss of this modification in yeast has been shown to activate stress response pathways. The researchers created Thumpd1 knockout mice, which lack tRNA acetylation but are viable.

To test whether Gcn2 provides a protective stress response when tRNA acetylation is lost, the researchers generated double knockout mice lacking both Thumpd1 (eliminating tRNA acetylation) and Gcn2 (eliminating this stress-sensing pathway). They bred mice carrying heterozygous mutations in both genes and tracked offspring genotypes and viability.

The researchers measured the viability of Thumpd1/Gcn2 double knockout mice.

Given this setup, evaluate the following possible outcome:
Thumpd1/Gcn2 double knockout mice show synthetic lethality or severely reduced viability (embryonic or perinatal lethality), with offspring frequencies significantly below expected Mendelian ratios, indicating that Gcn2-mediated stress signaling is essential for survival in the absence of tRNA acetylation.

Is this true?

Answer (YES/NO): NO